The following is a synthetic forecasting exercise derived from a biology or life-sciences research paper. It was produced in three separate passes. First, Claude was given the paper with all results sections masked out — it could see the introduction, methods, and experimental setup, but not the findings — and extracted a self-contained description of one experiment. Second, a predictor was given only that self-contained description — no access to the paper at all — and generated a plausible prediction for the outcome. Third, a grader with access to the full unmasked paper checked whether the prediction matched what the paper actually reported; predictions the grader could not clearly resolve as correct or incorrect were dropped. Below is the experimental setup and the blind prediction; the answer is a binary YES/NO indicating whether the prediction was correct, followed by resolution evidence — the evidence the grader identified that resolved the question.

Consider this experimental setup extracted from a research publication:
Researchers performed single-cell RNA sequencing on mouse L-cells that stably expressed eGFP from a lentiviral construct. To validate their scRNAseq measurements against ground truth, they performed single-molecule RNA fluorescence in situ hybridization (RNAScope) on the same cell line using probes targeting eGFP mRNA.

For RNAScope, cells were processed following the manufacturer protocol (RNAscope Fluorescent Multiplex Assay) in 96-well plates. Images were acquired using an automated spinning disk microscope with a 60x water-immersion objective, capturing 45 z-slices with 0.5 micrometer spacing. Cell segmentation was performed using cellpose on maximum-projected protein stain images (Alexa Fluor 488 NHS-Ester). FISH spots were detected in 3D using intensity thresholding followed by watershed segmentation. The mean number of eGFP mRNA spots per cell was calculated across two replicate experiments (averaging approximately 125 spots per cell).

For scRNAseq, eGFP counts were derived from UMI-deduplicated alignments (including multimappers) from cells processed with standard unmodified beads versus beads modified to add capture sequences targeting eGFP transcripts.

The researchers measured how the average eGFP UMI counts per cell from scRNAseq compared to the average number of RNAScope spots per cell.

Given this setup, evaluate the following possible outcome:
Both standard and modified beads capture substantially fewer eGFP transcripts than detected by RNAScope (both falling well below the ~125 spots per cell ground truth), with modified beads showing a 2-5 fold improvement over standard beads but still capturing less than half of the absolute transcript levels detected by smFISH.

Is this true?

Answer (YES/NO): NO